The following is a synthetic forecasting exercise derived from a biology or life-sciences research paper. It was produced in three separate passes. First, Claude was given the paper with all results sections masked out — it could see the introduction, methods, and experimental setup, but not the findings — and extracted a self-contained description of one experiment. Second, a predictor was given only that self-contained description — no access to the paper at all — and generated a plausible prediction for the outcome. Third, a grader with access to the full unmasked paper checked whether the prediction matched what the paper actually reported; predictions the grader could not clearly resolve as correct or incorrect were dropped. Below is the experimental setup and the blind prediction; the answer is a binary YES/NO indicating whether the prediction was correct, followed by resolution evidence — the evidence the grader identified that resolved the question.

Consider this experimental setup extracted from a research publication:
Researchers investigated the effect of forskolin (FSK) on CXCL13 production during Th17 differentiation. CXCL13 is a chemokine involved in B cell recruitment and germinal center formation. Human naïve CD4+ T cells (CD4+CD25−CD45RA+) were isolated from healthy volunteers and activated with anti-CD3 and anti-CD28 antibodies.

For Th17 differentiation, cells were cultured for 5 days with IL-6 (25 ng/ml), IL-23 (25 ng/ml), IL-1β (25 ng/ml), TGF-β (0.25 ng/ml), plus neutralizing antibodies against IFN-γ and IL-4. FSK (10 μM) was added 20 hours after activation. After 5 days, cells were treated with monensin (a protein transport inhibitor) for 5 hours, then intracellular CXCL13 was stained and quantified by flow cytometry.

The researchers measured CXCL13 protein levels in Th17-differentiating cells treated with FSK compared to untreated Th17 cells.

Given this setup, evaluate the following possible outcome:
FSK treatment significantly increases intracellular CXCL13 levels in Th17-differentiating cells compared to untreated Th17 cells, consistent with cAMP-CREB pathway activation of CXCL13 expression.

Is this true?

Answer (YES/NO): YES